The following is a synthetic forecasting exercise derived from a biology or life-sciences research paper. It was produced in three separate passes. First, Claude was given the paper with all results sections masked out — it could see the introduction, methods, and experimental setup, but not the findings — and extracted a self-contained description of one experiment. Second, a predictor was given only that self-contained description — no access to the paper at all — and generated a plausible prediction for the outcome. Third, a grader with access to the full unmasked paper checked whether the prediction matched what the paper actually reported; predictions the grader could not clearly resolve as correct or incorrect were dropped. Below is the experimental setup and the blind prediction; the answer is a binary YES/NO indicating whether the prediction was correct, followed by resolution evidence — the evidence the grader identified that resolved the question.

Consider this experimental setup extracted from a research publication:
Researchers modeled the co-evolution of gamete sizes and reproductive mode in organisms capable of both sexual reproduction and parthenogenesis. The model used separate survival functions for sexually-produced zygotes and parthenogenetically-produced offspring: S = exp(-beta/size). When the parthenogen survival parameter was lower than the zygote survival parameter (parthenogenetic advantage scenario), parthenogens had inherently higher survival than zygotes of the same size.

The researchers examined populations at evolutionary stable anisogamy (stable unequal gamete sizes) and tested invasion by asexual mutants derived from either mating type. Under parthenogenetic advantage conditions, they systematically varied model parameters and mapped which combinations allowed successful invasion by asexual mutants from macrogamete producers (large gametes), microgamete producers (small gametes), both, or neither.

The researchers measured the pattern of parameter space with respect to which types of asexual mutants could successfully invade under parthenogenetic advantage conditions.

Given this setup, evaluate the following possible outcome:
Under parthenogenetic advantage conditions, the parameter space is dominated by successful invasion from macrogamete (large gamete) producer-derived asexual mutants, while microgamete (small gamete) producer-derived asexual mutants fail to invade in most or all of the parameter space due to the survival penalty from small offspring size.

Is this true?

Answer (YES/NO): NO